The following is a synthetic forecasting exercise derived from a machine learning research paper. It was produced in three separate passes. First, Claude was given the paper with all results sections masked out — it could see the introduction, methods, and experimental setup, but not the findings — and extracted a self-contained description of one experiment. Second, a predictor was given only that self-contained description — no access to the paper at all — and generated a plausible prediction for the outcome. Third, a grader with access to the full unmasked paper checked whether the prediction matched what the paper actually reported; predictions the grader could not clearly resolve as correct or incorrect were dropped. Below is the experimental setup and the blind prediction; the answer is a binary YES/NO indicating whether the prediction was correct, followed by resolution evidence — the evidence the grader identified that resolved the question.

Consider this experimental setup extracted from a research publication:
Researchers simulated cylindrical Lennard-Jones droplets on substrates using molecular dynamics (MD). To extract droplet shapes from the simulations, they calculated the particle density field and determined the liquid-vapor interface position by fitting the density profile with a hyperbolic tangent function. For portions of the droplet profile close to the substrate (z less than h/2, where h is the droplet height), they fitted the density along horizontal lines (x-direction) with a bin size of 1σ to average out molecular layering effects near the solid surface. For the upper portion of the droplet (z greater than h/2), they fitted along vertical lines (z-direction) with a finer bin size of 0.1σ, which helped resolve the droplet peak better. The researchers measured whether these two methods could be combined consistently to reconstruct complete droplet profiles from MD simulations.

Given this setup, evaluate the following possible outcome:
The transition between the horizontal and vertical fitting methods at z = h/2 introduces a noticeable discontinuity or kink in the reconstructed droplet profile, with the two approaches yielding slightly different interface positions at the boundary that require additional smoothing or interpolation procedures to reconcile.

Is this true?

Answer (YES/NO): NO